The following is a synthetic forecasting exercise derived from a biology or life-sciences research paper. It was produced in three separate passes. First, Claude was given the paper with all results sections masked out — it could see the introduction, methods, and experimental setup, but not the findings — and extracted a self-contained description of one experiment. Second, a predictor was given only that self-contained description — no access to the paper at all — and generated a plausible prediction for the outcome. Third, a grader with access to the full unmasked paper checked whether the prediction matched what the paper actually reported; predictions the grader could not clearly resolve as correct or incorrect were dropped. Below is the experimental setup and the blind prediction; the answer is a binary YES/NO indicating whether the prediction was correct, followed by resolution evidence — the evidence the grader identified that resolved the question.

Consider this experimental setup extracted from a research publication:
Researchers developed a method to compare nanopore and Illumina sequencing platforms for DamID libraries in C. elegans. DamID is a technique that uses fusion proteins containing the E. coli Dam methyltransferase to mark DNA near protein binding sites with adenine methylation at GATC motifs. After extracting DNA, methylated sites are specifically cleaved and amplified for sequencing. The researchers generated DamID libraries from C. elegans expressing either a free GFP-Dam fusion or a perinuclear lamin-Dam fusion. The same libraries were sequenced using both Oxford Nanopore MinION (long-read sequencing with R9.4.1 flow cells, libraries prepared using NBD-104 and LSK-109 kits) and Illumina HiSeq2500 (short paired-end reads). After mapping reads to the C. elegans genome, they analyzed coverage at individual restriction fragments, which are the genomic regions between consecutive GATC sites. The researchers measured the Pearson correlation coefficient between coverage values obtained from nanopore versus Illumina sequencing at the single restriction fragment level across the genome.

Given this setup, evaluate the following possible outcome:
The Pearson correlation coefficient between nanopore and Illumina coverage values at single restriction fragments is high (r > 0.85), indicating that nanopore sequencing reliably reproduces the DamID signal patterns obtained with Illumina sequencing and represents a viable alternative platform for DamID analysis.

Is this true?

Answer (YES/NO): NO